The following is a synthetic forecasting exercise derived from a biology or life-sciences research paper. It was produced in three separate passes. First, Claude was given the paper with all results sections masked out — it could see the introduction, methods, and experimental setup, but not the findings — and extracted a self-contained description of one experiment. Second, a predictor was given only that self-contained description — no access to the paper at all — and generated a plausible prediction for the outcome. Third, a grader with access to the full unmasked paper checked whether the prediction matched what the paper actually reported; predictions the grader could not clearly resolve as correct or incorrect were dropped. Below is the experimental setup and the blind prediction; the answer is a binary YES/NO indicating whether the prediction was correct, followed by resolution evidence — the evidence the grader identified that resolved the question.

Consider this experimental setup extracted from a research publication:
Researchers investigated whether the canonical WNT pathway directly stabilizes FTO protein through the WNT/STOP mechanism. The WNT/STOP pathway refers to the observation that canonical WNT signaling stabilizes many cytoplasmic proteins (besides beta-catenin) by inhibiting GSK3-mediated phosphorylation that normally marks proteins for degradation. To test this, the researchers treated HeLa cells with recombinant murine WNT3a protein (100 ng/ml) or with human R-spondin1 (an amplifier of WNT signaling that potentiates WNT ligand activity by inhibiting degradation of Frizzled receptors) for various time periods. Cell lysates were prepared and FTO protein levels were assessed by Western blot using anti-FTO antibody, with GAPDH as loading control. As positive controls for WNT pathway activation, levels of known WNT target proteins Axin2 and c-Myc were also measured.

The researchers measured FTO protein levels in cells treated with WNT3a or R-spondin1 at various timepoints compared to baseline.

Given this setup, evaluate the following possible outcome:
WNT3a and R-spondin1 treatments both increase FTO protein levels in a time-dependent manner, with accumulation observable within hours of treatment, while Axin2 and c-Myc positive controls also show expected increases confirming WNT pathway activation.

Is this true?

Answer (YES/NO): NO